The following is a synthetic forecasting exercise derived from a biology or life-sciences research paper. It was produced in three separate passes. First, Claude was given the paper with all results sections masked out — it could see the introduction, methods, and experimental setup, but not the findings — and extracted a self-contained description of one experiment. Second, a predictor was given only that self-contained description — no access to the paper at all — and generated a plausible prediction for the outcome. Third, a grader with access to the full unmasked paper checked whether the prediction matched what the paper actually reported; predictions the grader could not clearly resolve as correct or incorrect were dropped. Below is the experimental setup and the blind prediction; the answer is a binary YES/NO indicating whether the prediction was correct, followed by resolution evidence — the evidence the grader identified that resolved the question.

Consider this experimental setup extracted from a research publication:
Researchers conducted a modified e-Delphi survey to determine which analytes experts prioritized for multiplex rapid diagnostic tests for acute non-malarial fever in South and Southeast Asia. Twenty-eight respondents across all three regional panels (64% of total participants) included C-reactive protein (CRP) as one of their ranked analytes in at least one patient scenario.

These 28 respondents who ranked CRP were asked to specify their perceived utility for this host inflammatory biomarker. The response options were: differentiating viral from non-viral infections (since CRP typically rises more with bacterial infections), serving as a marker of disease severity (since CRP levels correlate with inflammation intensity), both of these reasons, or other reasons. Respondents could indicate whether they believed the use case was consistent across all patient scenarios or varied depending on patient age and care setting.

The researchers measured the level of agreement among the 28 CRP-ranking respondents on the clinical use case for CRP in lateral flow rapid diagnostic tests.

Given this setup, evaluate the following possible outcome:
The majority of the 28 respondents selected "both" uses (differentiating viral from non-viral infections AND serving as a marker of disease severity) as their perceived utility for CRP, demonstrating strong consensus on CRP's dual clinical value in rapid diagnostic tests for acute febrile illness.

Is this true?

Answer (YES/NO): NO